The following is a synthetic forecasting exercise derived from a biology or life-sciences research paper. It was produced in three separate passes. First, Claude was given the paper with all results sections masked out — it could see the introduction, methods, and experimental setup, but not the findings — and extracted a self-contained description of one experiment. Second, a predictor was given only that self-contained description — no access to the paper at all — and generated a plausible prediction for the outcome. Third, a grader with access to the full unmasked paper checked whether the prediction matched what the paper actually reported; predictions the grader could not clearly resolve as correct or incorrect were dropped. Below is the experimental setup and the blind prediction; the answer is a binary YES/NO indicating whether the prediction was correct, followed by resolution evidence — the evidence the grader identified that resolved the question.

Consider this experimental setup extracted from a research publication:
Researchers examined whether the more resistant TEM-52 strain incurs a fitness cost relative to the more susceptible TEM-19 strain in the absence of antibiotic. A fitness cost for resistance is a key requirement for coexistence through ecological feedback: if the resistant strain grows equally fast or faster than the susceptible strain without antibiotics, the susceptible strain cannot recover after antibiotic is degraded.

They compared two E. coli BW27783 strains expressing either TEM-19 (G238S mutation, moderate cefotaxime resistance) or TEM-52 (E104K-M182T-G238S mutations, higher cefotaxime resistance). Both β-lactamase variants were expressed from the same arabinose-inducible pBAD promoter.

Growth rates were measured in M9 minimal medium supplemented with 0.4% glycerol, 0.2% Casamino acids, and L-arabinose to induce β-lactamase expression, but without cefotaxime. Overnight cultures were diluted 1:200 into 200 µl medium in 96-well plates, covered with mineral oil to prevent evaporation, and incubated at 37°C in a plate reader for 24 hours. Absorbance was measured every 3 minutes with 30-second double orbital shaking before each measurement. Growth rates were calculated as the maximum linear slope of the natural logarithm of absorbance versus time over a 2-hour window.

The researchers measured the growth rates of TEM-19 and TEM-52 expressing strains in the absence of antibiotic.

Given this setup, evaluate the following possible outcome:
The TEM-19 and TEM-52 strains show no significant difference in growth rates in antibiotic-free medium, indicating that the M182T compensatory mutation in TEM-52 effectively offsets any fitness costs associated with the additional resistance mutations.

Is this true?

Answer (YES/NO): NO